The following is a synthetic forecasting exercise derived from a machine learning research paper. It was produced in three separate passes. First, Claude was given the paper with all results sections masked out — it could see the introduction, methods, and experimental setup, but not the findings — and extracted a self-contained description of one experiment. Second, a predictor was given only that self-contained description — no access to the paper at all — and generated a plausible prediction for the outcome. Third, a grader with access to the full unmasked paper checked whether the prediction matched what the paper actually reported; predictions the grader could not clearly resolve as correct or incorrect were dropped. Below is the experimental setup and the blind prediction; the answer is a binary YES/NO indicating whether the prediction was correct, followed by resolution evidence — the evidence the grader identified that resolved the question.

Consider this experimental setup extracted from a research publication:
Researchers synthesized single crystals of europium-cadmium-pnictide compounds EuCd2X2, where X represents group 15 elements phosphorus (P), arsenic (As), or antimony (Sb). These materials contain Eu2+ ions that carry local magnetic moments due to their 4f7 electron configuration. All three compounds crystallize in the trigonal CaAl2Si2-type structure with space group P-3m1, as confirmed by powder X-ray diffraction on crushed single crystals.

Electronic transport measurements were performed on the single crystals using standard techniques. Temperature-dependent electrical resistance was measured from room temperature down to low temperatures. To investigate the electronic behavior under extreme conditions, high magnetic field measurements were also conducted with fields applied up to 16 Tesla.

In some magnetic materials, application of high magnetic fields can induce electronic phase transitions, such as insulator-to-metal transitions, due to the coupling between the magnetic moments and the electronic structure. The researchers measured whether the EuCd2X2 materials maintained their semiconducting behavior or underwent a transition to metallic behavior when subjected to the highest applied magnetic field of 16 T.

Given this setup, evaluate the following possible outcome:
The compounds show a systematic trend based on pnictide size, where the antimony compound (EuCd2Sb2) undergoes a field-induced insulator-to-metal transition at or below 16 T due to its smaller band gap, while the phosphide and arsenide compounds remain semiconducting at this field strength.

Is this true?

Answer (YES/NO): NO